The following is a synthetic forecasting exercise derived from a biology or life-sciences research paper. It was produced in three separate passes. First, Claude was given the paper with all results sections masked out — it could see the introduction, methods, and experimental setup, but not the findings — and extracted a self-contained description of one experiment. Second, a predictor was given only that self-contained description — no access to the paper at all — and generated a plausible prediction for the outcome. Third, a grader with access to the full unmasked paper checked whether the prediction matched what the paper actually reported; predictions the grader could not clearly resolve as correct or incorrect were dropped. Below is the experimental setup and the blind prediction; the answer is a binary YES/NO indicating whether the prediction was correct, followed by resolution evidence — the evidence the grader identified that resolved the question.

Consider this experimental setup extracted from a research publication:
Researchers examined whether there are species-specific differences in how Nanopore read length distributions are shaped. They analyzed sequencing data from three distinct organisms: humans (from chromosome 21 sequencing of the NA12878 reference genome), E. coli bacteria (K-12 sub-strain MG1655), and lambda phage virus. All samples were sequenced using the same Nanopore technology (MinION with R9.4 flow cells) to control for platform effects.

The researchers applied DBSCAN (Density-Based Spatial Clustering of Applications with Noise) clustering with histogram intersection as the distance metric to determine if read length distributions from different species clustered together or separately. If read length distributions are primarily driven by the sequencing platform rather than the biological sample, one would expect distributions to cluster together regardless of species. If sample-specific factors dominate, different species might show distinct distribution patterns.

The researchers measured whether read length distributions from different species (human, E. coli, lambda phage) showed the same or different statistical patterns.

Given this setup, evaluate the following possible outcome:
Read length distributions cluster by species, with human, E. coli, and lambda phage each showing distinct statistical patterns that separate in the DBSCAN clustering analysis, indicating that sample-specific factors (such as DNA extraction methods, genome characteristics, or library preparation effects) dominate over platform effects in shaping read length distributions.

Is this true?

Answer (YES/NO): YES